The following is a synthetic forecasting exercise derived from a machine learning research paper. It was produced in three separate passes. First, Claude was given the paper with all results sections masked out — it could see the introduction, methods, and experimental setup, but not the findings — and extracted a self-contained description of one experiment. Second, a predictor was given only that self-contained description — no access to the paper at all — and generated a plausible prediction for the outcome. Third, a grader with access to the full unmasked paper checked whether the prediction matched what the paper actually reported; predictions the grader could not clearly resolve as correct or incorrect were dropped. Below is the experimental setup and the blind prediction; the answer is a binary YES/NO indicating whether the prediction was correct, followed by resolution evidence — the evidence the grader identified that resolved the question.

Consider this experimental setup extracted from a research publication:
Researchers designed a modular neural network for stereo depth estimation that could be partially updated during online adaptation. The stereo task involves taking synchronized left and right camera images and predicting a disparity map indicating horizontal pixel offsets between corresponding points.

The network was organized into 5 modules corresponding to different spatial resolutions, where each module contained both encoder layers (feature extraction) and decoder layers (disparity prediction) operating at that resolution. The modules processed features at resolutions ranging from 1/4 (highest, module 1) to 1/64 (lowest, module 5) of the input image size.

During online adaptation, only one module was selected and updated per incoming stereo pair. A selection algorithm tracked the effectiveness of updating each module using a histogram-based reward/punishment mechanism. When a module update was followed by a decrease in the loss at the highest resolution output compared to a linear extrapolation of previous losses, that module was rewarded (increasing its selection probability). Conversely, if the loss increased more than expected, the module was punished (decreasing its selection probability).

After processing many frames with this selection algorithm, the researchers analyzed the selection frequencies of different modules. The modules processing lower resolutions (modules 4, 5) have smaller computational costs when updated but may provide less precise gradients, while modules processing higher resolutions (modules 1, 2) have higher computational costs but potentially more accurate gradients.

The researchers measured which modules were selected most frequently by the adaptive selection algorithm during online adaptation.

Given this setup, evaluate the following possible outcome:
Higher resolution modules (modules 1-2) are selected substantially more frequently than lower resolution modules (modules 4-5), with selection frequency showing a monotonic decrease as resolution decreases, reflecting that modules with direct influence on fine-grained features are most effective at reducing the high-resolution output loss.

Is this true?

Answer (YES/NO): NO